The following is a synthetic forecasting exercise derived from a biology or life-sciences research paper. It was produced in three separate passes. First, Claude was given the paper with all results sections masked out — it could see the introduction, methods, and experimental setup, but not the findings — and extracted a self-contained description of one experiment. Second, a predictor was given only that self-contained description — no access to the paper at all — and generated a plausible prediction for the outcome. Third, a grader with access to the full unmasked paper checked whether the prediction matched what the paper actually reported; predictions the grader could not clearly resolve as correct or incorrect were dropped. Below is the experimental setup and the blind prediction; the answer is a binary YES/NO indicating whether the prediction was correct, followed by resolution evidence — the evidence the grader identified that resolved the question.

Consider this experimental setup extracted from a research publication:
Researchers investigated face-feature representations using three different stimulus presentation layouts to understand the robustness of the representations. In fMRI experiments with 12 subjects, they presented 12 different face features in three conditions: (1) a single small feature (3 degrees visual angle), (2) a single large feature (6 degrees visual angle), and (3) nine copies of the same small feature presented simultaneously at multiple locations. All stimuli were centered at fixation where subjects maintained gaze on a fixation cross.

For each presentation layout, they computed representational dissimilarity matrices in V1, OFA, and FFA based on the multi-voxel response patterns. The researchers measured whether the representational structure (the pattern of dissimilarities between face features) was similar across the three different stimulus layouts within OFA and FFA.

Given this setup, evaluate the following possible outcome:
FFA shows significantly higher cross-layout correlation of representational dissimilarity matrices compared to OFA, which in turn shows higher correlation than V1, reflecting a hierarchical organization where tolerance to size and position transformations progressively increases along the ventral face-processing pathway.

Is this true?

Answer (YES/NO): NO